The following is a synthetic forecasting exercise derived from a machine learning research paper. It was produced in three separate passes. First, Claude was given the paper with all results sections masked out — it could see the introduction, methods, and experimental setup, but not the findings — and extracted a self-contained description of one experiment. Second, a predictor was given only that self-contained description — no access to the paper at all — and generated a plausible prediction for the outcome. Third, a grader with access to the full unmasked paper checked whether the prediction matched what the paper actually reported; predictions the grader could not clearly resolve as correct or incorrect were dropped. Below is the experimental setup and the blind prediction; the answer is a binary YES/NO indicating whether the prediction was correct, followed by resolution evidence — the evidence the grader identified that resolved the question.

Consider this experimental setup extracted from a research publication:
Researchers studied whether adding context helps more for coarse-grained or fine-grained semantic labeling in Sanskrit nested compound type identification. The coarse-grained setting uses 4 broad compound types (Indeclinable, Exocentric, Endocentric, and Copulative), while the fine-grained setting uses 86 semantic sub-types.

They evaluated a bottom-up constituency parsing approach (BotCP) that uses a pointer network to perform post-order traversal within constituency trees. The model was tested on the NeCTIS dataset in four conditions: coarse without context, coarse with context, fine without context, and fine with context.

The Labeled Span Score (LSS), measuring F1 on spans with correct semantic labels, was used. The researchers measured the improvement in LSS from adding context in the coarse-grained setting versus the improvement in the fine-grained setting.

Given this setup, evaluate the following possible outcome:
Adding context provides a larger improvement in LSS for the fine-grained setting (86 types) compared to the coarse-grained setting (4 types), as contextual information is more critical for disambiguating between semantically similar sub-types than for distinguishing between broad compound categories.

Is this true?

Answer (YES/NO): YES